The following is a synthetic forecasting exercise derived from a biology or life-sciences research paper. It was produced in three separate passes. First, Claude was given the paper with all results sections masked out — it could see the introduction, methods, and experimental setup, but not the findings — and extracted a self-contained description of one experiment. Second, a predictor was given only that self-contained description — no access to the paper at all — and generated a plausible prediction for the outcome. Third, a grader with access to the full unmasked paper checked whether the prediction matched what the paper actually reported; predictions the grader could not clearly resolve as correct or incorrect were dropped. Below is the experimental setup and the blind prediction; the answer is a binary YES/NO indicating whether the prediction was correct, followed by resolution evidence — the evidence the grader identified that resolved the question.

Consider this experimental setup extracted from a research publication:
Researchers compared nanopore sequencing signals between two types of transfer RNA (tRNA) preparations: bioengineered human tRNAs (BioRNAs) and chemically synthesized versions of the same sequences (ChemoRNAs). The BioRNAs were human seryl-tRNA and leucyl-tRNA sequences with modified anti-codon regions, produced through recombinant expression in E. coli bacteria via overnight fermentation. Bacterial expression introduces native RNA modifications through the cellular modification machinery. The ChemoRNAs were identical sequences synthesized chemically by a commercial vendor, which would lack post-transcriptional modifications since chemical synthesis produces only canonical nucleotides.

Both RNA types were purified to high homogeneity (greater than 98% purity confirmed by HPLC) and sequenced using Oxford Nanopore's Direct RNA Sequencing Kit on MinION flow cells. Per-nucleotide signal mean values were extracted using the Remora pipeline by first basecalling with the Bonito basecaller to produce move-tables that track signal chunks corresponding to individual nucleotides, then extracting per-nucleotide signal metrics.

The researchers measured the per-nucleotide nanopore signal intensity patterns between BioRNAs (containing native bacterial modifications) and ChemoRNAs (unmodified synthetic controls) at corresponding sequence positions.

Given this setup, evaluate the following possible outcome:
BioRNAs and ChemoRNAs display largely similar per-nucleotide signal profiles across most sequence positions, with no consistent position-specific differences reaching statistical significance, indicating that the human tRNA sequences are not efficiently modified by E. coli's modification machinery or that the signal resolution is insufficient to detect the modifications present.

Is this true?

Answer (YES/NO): NO